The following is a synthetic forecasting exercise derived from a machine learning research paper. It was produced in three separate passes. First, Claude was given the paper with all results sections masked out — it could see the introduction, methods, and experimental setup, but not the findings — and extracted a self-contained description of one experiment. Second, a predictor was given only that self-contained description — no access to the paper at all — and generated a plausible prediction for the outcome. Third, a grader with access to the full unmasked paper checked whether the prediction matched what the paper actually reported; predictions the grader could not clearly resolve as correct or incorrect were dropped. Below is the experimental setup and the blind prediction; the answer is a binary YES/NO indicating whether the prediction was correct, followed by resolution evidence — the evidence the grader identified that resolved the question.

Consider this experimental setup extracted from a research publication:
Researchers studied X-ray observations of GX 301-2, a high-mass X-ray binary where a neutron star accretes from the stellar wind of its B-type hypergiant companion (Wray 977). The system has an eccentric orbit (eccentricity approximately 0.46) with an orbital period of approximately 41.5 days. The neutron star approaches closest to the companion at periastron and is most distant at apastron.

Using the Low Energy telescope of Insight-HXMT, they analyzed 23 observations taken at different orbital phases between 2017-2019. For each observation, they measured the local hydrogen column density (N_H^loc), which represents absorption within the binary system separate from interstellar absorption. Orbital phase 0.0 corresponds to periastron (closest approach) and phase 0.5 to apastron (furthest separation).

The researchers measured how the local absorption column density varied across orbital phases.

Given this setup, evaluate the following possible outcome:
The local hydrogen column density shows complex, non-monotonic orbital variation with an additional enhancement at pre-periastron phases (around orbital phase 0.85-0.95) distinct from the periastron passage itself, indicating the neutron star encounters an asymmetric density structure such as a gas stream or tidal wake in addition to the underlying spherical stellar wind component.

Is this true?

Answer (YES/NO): NO